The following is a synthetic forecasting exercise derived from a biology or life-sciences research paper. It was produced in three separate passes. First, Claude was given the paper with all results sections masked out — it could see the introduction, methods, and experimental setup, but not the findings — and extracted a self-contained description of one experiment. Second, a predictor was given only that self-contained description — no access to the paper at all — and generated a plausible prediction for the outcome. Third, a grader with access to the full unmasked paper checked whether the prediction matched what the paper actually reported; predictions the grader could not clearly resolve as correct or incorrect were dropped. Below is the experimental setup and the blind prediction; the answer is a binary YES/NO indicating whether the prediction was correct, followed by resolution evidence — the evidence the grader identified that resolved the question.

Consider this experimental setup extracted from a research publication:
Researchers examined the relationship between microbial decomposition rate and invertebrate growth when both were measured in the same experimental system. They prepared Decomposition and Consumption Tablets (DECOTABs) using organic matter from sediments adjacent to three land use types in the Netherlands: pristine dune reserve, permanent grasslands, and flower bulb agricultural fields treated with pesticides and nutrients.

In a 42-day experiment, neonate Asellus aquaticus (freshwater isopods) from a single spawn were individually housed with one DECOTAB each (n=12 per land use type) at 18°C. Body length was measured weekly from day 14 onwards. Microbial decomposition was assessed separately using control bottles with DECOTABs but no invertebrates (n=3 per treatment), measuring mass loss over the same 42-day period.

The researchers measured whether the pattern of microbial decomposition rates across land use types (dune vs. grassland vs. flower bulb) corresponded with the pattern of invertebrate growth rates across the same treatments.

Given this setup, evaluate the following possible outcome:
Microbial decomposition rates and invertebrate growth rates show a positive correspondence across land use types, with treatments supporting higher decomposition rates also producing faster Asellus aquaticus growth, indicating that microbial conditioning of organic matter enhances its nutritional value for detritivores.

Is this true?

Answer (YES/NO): YES